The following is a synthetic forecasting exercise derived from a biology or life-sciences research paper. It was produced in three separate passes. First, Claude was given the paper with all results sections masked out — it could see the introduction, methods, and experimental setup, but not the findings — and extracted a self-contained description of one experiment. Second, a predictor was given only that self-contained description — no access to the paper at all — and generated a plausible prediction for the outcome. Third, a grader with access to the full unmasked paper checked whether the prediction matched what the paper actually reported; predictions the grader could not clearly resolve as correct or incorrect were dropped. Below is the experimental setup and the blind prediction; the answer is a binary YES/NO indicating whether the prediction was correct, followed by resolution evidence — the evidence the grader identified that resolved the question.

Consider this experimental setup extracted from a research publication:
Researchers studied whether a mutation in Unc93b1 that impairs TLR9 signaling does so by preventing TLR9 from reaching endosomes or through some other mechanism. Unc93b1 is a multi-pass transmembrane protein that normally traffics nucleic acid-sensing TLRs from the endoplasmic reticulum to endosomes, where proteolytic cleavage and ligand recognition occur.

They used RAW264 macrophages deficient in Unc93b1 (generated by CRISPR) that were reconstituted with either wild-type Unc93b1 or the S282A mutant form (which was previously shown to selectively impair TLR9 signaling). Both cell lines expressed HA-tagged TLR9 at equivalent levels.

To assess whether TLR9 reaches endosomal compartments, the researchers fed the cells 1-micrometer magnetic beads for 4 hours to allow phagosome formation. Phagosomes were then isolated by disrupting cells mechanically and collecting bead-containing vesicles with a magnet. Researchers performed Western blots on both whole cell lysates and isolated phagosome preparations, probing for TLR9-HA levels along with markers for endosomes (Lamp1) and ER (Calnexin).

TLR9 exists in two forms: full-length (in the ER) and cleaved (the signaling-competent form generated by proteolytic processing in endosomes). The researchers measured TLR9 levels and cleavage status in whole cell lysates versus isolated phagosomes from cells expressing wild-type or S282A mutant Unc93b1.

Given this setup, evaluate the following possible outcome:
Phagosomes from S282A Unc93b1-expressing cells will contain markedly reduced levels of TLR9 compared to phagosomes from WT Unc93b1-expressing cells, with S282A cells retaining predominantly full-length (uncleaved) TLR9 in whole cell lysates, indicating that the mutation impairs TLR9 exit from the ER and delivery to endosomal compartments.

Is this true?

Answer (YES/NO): NO